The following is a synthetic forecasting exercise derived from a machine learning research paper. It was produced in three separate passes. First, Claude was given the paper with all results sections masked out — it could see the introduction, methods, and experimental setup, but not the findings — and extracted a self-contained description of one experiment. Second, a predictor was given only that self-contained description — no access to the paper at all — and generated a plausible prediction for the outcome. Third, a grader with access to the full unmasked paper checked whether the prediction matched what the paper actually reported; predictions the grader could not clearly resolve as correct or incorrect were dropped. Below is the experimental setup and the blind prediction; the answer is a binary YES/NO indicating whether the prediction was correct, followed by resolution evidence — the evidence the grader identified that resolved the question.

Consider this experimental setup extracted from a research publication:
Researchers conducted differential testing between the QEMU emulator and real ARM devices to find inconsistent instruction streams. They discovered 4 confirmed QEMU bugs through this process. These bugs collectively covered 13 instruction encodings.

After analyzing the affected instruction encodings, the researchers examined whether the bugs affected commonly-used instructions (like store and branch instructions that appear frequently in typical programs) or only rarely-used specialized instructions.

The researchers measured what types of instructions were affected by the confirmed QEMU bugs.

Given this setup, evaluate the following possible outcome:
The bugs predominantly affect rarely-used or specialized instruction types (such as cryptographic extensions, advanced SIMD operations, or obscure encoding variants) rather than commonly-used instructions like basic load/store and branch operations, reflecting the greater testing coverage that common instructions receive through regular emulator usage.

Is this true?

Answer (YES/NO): NO